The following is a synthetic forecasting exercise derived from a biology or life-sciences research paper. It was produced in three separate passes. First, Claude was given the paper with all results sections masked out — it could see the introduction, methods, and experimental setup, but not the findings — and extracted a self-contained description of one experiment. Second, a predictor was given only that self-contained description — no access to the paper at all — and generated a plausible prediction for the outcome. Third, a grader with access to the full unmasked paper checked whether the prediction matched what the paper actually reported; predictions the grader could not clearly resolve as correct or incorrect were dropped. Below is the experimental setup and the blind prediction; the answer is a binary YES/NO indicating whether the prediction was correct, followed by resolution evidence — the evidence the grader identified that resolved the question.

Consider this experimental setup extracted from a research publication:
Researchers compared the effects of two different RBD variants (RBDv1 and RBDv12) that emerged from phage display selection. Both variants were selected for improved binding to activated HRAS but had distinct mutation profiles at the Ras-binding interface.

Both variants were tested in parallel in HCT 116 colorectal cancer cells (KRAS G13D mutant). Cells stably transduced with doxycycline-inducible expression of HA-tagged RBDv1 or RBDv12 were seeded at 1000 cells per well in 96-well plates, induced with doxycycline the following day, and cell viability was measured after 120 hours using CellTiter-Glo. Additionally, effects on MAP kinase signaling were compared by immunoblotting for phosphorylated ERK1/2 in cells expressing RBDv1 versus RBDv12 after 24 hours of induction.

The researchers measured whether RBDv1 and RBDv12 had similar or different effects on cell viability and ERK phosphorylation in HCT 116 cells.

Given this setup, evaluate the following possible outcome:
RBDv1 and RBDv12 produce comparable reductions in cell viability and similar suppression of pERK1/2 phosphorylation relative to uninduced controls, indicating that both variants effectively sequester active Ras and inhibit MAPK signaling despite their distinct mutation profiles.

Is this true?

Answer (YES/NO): YES